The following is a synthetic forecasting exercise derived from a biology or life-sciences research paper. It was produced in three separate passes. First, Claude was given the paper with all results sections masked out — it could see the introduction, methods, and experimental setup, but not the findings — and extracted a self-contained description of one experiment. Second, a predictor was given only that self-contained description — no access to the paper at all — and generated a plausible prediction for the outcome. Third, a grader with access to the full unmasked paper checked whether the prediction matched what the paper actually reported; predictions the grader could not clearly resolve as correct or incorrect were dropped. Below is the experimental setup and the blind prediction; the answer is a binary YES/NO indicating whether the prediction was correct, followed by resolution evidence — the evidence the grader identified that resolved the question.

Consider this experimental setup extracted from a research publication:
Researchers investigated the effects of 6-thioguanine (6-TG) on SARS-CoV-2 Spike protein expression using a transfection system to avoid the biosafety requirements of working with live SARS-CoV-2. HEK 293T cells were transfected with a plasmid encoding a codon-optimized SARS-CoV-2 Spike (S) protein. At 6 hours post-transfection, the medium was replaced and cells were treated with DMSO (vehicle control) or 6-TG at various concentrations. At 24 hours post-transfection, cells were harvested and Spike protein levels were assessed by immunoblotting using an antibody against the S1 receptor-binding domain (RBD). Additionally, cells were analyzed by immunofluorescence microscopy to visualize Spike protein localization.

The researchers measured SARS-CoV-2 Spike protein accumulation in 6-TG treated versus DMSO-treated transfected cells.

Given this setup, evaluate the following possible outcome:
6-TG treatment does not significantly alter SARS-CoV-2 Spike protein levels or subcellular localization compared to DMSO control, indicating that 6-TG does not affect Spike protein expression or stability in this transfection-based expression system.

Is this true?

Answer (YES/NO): NO